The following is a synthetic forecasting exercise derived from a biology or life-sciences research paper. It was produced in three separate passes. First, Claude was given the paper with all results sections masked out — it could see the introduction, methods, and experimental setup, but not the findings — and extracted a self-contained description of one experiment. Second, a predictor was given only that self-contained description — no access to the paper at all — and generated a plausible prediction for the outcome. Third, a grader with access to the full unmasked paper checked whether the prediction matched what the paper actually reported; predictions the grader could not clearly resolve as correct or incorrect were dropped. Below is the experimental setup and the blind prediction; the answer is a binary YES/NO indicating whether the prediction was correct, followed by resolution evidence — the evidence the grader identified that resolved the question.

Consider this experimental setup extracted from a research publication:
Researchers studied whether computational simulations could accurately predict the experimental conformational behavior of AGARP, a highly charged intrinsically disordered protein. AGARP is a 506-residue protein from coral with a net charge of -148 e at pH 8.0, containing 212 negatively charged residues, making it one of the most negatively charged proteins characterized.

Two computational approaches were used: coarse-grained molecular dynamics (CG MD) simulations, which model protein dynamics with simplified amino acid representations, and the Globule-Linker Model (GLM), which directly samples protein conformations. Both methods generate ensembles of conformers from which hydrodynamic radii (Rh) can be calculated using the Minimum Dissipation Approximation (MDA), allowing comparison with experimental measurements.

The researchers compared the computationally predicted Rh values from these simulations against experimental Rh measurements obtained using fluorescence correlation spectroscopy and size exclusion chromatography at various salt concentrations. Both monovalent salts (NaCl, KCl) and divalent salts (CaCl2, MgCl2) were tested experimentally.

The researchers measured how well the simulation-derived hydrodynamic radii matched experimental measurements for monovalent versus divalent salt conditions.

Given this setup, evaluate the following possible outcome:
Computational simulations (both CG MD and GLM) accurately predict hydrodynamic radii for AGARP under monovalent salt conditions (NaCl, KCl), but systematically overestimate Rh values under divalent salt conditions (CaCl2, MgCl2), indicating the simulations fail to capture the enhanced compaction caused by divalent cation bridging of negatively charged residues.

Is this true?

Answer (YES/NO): YES